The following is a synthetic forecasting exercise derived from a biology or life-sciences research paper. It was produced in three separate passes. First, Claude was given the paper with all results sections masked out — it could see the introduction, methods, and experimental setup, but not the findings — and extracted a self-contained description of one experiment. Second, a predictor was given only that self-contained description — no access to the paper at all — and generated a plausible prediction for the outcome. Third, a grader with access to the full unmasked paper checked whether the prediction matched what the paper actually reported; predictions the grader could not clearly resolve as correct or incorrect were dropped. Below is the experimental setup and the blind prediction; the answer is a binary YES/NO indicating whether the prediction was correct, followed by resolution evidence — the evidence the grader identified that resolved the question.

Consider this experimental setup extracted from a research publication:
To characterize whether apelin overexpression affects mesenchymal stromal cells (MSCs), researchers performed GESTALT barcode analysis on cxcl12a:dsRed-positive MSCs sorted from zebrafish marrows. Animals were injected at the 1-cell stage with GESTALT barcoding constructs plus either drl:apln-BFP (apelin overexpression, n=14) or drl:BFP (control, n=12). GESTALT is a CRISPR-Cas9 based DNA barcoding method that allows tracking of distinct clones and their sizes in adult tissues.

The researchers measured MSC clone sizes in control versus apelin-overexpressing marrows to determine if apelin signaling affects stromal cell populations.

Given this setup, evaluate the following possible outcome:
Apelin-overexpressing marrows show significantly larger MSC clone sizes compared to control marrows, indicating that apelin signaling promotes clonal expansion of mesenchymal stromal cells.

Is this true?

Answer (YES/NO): NO